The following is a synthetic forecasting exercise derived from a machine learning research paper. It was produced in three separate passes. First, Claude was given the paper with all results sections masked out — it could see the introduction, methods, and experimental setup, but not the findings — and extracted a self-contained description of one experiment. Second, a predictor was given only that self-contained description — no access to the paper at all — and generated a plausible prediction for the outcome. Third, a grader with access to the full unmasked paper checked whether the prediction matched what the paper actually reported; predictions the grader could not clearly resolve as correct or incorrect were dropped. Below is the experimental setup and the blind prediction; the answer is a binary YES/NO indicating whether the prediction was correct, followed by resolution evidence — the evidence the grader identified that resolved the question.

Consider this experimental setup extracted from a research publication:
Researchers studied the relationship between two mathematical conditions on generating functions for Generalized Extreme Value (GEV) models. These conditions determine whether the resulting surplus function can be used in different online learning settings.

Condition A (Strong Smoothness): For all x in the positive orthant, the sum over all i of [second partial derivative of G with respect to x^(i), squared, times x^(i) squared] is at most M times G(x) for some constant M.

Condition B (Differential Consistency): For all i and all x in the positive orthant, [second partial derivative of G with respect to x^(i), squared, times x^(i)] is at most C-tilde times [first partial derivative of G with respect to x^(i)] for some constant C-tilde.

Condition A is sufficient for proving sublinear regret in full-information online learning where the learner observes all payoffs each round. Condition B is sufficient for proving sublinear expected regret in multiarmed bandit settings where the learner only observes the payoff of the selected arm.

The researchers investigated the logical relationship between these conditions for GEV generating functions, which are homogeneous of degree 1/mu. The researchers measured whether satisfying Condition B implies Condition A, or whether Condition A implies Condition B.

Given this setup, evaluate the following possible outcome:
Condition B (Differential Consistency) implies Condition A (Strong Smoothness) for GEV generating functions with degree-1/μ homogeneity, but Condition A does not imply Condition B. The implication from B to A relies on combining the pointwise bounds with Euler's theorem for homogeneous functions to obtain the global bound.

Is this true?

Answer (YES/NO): YES